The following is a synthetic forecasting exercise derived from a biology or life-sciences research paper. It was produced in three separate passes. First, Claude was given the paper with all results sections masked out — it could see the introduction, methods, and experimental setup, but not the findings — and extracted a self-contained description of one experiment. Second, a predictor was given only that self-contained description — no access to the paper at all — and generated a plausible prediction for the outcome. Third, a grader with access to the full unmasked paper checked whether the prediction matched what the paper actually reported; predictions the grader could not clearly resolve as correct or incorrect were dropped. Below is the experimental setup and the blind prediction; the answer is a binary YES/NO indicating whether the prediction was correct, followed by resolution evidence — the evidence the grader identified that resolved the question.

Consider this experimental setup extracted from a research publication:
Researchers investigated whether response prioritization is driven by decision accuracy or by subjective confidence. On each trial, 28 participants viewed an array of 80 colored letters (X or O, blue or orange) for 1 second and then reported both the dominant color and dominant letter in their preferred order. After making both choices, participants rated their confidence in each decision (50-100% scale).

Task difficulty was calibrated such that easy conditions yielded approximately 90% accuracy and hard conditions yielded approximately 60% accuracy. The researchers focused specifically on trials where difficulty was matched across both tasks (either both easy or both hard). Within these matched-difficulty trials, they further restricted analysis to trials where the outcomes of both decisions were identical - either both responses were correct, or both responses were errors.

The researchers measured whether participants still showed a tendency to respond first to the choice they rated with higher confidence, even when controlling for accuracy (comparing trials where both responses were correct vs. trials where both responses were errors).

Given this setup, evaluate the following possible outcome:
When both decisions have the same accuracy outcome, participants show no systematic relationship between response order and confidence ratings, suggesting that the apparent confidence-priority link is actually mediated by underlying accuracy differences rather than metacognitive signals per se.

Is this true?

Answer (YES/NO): NO